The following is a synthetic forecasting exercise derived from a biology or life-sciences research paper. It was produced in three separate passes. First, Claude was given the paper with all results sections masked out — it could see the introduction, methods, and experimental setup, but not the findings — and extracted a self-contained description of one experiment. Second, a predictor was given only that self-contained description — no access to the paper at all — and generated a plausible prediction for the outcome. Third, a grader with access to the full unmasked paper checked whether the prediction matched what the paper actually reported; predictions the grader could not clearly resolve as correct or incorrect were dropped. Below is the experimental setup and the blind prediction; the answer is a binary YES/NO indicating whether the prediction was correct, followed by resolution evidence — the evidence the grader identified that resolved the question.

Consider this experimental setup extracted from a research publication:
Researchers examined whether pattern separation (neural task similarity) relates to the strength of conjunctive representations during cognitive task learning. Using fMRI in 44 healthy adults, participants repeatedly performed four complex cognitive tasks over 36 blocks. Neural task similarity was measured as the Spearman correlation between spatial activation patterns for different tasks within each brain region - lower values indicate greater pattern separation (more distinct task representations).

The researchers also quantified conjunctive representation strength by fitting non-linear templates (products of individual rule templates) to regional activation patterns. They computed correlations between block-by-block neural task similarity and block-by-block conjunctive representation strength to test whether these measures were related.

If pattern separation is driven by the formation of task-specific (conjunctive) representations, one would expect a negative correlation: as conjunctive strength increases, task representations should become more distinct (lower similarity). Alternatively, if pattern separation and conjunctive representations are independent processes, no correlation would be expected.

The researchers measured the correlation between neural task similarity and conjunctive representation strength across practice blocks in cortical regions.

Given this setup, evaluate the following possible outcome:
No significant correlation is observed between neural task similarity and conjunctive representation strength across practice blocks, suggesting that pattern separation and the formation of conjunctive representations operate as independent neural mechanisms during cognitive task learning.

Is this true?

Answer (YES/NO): NO